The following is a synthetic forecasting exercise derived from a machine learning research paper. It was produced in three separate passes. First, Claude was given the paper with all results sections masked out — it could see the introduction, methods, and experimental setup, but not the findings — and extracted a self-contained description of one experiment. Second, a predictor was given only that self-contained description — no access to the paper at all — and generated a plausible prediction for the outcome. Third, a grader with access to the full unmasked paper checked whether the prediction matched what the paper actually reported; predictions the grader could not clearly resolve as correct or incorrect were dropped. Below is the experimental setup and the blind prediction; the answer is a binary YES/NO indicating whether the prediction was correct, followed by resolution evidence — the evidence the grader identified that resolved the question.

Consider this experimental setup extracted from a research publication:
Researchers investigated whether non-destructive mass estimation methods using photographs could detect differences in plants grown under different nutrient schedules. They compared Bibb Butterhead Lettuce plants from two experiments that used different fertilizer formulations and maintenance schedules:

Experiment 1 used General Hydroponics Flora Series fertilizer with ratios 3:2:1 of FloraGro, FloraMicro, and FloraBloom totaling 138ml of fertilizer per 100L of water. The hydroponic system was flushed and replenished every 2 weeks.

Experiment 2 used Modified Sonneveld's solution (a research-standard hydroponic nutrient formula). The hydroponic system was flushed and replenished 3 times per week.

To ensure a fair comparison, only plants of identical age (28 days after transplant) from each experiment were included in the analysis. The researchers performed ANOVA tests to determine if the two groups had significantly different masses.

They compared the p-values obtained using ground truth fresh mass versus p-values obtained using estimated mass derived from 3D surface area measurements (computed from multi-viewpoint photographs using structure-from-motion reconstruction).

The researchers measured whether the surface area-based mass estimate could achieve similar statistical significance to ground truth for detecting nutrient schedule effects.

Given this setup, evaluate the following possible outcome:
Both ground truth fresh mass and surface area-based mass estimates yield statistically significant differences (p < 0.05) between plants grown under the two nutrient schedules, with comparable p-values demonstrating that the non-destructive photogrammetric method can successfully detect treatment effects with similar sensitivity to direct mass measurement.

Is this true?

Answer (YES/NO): NO